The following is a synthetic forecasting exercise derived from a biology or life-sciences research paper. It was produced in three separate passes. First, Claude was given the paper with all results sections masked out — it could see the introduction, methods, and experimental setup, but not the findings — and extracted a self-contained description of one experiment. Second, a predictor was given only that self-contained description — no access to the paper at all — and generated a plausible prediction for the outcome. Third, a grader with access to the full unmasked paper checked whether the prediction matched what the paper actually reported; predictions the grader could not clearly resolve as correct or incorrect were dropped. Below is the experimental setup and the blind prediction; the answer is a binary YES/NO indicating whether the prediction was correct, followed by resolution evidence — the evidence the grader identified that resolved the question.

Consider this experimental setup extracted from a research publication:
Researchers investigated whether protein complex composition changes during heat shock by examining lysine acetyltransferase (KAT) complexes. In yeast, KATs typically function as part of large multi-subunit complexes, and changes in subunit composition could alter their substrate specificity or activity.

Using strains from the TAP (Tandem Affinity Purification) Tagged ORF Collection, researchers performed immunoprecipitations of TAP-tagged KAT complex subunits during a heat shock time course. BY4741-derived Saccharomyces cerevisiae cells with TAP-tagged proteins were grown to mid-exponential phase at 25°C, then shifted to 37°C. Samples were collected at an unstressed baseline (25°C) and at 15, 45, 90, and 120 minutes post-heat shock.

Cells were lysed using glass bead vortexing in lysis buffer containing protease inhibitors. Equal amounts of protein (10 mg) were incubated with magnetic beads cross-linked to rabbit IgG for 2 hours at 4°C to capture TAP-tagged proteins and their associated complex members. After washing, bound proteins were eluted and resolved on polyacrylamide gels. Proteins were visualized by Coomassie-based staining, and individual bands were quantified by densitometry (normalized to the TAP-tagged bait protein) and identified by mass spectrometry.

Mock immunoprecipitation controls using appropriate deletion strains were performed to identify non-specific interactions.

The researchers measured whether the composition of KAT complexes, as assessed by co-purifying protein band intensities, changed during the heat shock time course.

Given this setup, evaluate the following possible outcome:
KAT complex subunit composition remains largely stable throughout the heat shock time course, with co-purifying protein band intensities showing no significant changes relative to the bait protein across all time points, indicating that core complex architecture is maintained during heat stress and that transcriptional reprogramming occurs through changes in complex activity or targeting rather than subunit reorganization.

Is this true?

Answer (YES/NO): NO